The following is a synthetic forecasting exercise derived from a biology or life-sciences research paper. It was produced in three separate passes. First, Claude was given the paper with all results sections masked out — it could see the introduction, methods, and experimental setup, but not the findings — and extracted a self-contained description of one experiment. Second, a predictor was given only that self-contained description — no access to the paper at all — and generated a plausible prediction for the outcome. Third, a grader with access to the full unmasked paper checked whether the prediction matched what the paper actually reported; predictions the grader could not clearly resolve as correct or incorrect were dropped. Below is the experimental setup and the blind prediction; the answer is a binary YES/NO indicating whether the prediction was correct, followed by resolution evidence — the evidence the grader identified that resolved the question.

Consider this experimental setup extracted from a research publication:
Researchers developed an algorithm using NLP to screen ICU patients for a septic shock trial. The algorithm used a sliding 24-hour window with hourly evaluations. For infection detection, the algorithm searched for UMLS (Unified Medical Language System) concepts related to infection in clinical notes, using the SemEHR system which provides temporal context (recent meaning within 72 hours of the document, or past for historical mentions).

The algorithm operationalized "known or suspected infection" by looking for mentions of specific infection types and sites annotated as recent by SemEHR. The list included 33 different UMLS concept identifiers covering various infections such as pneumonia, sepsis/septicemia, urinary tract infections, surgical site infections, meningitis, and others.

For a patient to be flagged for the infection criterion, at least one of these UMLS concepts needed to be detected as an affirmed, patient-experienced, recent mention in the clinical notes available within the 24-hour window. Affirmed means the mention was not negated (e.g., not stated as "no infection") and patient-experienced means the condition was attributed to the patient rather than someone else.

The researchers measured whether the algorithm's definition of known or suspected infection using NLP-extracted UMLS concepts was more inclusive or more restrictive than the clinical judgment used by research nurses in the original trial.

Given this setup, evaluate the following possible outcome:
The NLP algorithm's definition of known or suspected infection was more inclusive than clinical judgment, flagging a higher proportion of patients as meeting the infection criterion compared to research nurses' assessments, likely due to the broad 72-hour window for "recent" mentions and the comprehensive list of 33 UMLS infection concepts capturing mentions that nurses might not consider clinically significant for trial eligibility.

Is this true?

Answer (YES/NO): YES